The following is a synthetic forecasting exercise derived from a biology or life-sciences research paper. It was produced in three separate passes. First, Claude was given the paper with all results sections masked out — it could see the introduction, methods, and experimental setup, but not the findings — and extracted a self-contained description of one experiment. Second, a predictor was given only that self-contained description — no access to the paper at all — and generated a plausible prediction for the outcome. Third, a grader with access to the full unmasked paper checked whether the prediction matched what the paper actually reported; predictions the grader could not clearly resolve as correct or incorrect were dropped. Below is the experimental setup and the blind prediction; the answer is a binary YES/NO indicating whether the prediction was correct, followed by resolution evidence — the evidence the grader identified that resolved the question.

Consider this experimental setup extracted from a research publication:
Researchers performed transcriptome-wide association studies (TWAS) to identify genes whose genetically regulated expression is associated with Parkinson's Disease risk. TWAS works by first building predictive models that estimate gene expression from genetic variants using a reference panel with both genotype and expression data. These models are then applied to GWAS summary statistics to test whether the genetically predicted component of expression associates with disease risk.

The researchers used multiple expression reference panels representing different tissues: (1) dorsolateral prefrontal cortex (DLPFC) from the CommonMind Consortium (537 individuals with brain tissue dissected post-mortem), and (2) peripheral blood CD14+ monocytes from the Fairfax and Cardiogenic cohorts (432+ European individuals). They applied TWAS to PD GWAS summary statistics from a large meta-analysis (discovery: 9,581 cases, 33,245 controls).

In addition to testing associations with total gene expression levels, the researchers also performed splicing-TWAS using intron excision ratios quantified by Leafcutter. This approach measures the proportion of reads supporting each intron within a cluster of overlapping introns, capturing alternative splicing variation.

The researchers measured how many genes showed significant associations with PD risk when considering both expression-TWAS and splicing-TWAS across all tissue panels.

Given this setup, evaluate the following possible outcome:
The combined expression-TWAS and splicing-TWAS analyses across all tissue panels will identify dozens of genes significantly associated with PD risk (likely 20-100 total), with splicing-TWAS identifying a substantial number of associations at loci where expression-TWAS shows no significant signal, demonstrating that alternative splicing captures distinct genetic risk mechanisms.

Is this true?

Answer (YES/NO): YES